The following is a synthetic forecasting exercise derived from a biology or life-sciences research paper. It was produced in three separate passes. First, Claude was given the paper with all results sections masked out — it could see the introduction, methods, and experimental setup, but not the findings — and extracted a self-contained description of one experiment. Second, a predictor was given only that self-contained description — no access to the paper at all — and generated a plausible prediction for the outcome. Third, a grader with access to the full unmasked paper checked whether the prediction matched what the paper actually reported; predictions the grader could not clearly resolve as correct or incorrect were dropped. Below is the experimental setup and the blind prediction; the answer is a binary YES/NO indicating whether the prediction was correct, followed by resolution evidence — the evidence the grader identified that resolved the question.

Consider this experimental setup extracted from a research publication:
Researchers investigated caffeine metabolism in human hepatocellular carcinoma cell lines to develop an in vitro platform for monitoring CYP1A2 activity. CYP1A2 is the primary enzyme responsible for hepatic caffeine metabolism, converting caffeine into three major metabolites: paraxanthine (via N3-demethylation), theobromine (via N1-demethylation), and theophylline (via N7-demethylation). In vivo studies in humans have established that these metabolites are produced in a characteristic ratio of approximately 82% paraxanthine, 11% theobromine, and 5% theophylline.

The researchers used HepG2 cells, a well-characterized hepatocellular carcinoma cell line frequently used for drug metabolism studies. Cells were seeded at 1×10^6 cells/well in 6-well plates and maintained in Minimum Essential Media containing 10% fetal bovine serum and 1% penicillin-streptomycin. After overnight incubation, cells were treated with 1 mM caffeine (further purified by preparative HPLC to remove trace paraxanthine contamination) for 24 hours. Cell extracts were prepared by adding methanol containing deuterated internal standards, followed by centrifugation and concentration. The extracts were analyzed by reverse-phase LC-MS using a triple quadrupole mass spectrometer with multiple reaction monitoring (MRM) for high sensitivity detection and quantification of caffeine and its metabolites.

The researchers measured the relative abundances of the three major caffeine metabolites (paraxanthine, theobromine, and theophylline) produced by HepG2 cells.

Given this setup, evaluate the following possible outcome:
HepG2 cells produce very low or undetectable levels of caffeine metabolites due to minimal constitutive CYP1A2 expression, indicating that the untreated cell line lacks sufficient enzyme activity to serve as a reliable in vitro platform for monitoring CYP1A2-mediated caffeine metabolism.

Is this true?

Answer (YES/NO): NO